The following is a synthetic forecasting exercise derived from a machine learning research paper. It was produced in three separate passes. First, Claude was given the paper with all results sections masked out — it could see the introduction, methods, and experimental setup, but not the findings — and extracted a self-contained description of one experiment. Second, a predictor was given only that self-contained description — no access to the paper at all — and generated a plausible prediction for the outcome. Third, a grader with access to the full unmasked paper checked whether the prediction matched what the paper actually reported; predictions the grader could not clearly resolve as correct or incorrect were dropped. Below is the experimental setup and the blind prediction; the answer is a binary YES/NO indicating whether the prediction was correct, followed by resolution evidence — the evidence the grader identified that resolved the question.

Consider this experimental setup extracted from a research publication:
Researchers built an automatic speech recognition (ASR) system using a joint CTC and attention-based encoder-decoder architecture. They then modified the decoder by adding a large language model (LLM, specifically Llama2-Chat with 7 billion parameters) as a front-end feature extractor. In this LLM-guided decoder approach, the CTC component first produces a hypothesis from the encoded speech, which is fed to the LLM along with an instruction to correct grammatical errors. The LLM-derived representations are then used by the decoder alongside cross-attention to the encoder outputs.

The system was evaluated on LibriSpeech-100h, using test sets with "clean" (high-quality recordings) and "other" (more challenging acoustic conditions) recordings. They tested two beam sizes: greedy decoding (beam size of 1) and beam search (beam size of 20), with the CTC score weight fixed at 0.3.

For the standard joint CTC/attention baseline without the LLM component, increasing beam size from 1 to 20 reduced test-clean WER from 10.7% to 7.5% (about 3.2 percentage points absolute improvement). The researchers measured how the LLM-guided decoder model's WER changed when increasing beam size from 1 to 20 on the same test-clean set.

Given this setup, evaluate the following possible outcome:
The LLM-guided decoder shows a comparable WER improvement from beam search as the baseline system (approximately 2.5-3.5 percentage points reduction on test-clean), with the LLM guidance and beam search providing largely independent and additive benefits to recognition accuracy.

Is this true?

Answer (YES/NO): NO